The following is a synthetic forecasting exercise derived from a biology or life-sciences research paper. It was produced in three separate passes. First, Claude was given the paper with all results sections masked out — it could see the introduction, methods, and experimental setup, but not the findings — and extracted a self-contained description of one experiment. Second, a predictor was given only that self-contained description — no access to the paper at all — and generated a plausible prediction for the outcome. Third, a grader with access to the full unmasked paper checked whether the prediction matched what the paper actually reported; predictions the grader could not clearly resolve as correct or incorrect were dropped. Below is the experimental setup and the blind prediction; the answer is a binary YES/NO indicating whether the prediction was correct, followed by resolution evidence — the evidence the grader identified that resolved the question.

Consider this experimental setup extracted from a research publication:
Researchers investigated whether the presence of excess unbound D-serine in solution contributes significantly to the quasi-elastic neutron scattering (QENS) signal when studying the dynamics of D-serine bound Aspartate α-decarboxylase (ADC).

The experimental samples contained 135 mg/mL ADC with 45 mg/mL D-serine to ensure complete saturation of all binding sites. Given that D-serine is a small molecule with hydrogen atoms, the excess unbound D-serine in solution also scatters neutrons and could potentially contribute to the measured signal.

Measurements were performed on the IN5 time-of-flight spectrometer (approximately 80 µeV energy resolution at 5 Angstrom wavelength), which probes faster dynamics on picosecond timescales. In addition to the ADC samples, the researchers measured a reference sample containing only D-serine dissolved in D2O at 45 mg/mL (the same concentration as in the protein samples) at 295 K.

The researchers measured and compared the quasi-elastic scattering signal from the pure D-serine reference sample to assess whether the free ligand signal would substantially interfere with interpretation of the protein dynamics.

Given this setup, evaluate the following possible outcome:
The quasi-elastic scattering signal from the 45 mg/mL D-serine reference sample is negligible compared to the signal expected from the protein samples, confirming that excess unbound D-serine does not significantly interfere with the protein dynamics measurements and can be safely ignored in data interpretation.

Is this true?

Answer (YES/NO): NO